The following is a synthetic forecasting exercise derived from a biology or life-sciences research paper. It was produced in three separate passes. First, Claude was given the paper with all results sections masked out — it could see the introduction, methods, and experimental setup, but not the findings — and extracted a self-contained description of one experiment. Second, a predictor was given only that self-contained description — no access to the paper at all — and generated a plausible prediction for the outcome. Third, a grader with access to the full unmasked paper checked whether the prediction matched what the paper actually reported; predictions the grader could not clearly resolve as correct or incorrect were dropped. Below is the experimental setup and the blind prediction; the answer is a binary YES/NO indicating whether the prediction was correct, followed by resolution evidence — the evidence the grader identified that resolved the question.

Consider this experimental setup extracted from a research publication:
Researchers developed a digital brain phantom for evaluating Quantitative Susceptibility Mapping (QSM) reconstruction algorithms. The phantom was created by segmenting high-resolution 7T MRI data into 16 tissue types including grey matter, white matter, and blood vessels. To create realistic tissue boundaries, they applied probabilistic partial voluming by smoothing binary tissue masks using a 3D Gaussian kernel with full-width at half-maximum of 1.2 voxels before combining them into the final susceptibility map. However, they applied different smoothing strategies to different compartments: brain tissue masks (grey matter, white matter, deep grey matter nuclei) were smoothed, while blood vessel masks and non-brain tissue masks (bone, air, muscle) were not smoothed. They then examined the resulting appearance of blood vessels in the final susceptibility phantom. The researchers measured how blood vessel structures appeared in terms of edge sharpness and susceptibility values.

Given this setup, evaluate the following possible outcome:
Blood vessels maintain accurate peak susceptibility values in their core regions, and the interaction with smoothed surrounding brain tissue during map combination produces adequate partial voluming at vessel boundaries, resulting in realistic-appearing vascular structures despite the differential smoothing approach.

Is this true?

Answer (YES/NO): NO